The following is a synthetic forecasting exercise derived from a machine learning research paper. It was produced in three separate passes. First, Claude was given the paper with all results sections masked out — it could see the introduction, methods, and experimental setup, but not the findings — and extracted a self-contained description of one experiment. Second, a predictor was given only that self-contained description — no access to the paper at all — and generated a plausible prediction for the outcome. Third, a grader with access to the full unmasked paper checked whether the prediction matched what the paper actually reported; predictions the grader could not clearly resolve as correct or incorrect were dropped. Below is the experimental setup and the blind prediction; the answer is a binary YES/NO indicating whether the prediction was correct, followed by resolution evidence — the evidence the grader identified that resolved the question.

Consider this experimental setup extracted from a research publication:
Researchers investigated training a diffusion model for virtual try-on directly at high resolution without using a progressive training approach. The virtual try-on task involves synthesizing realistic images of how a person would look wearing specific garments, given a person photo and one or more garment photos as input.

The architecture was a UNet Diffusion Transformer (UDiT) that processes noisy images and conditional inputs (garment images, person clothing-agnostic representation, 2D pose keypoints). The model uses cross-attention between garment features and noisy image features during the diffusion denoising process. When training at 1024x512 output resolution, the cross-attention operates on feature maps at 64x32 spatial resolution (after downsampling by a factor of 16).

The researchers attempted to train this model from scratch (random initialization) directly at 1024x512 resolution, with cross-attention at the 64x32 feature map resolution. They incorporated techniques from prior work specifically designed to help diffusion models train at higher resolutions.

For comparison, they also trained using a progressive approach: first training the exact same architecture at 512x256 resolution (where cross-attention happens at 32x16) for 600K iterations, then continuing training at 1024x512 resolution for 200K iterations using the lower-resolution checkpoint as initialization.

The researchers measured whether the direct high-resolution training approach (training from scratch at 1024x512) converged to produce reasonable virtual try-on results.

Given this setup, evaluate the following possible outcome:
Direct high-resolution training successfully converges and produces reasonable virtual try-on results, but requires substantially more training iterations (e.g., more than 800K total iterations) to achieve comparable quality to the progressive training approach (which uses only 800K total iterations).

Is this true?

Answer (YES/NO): NO